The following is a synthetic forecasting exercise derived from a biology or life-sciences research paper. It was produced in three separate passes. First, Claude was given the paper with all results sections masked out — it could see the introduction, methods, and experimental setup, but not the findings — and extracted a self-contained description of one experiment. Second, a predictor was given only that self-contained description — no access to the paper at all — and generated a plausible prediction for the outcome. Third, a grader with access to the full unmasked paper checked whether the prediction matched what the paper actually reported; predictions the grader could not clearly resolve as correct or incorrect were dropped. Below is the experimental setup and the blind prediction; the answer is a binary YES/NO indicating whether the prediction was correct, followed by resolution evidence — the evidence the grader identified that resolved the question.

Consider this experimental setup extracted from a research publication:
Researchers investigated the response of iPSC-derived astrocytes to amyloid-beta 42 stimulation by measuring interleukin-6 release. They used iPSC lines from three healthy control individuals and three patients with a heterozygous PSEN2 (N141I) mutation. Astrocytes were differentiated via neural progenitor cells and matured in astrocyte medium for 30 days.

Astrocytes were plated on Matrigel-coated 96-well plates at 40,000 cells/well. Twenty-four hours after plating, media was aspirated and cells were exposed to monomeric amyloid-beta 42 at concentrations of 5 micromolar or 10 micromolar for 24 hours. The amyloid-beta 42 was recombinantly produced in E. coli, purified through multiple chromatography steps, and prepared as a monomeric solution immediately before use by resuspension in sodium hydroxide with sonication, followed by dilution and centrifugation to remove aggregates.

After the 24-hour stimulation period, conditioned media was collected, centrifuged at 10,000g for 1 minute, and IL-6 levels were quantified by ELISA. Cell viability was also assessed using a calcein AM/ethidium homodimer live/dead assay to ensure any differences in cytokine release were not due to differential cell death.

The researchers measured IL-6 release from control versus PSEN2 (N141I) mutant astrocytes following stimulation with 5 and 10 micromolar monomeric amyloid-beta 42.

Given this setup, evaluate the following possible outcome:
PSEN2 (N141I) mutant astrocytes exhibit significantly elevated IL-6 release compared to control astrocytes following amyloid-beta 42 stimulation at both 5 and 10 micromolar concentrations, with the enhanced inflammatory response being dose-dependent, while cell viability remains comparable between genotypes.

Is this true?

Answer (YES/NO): NO